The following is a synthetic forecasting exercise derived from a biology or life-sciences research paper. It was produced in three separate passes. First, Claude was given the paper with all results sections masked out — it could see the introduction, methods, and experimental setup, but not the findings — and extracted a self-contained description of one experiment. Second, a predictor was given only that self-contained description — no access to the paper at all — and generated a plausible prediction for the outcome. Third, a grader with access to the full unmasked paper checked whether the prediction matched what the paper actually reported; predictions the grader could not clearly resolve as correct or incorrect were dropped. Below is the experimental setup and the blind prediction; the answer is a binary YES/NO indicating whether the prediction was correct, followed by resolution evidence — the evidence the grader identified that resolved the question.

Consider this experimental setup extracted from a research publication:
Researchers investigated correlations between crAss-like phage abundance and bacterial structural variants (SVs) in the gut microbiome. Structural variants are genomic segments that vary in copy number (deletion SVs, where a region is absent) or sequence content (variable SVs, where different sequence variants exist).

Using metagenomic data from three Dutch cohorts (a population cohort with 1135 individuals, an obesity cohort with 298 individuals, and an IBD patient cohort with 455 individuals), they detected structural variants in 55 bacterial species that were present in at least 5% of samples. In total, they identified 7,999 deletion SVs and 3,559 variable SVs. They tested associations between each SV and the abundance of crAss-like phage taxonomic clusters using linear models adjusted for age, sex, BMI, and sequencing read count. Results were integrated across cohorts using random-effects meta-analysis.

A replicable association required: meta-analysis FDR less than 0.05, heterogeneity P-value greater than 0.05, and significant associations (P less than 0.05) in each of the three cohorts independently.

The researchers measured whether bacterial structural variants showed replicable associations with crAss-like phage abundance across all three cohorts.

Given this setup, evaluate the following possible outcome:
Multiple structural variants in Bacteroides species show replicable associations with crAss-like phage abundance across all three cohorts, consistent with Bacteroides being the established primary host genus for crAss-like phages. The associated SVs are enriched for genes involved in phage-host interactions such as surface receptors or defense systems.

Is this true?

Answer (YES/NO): NO